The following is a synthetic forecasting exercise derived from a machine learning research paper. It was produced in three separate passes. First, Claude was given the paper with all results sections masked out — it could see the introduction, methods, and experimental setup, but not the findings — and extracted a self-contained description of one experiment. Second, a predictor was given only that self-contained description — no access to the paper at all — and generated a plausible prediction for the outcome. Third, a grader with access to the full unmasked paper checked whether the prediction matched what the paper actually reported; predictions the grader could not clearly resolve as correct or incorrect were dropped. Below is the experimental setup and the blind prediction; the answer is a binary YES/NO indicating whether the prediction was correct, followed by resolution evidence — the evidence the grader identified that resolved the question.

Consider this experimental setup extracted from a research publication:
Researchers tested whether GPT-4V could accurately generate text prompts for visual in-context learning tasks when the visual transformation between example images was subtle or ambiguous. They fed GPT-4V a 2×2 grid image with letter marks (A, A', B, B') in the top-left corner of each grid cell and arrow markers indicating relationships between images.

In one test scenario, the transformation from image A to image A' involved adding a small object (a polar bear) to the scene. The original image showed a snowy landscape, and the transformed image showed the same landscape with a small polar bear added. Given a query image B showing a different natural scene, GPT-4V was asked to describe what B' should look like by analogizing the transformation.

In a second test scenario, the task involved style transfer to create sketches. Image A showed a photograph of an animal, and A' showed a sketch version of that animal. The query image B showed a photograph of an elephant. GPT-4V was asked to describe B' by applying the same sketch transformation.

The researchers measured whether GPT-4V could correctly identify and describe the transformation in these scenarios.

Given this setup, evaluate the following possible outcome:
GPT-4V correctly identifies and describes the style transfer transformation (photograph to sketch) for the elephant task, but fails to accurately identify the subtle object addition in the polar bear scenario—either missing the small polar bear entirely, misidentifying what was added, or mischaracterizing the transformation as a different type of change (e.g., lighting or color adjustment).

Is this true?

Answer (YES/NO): NO